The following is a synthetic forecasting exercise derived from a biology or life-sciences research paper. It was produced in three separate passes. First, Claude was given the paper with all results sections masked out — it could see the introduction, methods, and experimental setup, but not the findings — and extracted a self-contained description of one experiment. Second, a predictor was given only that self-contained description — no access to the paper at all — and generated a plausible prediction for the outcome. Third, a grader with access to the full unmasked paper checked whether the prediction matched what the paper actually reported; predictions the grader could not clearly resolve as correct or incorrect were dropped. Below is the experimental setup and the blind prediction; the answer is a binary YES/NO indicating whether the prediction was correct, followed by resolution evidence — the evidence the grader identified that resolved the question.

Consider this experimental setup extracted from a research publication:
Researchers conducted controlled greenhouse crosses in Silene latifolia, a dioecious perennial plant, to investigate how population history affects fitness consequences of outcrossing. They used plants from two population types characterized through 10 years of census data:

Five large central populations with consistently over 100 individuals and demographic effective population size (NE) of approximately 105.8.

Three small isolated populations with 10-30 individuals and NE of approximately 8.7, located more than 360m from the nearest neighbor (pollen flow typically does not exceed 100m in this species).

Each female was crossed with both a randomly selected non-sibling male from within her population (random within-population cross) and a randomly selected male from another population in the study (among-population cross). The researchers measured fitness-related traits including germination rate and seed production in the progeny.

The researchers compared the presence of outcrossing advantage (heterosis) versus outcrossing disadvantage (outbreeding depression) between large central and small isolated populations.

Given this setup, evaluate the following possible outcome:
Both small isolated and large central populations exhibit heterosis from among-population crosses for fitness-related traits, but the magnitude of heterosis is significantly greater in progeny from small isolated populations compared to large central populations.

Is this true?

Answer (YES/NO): NO